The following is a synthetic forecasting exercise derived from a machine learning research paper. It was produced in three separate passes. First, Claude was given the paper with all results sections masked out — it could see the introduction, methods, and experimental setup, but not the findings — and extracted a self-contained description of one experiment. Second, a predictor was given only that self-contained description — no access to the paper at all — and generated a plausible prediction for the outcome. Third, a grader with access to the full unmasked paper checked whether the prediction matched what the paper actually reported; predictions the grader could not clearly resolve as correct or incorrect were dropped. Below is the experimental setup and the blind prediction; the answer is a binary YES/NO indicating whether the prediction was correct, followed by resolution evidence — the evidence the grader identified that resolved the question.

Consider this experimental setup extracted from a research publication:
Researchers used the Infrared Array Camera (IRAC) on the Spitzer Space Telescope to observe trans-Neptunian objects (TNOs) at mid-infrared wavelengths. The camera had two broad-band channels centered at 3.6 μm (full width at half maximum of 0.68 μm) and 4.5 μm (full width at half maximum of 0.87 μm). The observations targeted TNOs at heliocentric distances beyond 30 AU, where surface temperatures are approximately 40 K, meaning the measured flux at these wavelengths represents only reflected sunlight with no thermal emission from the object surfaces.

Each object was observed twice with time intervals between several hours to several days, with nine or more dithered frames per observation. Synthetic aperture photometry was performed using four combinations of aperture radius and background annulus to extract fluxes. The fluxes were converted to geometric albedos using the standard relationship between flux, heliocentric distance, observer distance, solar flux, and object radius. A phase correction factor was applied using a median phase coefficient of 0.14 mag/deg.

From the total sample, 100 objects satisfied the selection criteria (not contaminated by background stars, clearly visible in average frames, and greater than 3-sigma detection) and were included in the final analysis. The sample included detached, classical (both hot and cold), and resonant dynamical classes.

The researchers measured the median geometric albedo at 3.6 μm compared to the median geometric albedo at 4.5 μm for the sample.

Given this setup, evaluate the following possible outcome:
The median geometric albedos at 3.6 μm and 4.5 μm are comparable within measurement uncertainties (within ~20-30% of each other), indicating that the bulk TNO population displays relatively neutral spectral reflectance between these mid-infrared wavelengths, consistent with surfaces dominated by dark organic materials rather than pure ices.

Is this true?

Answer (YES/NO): NO